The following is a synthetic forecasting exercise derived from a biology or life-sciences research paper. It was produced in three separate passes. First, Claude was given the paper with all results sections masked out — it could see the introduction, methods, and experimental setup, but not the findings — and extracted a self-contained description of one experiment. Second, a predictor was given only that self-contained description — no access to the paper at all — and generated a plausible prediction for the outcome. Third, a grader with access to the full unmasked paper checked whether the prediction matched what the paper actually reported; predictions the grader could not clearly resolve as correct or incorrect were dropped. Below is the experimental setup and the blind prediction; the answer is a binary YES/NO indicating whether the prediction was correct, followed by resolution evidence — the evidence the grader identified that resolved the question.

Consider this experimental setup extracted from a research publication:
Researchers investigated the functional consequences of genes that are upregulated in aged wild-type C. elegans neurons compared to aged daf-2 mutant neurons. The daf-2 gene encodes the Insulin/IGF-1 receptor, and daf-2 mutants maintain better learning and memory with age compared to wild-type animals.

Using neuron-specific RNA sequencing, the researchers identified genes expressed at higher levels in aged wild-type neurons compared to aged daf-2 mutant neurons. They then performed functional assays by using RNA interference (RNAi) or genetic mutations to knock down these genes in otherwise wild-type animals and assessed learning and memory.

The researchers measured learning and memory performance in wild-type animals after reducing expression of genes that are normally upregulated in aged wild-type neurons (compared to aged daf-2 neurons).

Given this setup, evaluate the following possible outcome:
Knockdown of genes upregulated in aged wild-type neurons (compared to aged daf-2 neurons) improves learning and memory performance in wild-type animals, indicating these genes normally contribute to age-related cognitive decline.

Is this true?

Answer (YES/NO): YES